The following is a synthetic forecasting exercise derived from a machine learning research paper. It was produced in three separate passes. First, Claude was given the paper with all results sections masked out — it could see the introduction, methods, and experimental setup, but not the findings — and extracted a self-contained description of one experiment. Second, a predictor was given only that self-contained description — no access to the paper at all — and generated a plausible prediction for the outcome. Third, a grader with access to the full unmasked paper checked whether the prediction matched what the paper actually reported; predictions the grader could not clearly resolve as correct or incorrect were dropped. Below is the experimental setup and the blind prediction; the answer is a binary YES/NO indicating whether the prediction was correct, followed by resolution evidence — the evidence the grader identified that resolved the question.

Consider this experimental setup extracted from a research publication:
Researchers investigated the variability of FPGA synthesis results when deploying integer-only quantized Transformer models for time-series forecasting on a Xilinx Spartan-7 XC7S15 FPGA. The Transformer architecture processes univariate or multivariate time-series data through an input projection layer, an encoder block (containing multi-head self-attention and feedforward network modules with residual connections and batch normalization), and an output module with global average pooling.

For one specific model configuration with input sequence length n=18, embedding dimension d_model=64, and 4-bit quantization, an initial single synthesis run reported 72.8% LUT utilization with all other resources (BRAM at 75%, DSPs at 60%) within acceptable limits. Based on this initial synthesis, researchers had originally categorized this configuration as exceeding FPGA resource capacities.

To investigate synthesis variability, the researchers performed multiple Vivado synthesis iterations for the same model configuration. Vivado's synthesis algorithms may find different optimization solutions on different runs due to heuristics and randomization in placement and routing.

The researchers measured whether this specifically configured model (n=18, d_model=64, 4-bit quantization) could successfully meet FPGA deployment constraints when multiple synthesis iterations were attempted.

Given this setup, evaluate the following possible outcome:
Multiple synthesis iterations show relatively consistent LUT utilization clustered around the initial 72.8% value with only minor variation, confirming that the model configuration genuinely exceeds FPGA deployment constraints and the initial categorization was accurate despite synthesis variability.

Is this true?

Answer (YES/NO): NO